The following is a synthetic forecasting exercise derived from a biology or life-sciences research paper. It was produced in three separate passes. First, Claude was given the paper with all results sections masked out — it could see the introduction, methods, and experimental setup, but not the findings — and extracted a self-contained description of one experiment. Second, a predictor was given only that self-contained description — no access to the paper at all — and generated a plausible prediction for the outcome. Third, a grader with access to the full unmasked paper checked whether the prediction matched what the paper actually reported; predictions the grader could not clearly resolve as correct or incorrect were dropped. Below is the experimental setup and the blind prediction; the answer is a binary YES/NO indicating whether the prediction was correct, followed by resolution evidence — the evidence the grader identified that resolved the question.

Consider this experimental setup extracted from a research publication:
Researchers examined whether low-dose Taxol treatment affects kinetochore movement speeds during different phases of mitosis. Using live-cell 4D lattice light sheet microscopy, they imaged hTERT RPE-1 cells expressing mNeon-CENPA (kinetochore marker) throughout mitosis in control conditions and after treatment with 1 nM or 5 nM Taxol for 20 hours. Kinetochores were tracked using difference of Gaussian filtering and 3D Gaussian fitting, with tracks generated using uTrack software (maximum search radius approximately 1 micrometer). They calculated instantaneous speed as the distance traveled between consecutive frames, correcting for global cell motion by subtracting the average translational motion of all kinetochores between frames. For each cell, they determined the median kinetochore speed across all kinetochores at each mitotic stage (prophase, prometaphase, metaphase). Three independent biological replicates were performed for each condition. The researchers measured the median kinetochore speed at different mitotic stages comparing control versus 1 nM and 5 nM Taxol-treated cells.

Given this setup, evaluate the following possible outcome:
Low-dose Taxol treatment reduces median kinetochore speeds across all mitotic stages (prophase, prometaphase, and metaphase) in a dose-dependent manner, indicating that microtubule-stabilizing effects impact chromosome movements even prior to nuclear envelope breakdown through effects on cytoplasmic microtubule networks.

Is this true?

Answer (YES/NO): NO